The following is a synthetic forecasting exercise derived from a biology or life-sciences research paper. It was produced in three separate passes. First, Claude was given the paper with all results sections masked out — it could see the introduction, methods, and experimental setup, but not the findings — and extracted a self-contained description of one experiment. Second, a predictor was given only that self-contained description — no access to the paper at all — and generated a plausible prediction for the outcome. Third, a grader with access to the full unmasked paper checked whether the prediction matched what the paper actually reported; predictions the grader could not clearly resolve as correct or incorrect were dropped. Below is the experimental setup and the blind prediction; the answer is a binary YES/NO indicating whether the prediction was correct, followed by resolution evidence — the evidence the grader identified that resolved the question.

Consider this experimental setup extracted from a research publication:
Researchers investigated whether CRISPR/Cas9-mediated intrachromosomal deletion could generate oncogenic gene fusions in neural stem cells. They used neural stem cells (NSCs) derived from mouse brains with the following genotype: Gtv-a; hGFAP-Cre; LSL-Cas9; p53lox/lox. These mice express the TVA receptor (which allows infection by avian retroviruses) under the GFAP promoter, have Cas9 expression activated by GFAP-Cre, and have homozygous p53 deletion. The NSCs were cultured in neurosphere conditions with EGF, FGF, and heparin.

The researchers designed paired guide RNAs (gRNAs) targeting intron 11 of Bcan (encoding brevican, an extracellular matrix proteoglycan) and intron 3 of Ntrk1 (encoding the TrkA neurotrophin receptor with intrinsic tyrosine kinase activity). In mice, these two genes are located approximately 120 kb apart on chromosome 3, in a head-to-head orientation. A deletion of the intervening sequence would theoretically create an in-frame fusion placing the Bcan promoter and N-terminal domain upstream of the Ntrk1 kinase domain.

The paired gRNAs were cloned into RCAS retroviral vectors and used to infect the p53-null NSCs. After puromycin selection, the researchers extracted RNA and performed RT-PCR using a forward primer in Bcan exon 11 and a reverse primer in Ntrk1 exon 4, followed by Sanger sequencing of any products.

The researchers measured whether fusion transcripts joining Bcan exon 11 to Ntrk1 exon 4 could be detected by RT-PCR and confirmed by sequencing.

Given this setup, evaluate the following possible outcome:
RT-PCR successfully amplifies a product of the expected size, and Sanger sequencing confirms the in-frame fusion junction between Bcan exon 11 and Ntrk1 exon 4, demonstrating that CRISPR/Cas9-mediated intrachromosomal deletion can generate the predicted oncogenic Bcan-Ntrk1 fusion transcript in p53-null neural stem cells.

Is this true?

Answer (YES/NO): YES